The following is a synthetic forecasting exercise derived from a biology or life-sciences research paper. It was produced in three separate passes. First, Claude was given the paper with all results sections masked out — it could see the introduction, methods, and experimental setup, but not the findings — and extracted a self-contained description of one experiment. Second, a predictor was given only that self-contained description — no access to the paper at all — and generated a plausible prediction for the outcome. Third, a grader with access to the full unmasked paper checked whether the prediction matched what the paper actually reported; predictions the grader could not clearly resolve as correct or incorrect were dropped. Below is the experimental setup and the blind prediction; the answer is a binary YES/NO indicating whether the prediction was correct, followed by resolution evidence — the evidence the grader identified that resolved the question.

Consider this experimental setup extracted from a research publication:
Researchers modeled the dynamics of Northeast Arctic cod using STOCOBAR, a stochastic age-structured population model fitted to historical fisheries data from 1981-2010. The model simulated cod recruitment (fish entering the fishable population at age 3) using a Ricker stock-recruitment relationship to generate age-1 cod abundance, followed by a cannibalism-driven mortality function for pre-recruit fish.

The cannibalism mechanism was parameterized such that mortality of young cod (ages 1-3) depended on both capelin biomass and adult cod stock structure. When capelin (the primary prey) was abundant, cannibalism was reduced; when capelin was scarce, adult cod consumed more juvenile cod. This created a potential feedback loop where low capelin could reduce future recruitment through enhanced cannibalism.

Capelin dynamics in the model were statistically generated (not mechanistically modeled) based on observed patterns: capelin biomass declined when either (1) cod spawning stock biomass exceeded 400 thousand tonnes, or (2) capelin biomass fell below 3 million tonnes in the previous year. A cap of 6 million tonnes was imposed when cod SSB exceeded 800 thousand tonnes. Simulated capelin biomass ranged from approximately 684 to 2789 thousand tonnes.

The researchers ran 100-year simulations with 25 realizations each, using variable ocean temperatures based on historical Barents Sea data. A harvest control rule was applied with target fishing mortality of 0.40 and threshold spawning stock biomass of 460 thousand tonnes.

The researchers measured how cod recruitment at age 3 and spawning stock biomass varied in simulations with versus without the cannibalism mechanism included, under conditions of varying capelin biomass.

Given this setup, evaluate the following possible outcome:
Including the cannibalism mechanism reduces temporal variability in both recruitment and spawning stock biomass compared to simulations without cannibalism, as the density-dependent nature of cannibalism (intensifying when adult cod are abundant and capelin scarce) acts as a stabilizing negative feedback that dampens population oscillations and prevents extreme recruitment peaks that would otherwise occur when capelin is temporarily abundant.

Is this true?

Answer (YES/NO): NO